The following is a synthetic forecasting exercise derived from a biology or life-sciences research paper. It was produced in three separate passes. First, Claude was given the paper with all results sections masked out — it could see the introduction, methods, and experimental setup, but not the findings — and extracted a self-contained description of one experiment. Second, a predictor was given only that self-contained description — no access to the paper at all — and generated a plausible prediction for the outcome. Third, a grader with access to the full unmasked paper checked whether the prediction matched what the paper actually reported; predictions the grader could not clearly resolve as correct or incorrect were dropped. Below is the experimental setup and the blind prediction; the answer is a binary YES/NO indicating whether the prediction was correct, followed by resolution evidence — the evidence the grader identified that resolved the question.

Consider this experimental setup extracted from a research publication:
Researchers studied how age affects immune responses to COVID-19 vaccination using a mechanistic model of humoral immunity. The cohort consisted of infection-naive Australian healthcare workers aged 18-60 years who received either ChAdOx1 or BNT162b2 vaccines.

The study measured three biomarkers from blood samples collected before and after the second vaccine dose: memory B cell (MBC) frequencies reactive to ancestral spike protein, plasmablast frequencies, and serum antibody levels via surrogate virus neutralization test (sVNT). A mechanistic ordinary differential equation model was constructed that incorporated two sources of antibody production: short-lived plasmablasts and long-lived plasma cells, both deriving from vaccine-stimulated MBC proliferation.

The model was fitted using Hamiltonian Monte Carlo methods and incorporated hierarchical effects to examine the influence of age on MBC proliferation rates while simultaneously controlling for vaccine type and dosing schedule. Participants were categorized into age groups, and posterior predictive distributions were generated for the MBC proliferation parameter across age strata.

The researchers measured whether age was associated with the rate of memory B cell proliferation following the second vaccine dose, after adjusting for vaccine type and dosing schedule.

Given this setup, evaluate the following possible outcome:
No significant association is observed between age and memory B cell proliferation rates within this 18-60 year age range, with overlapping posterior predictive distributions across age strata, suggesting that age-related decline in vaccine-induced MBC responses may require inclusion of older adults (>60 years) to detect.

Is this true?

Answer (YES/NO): YES